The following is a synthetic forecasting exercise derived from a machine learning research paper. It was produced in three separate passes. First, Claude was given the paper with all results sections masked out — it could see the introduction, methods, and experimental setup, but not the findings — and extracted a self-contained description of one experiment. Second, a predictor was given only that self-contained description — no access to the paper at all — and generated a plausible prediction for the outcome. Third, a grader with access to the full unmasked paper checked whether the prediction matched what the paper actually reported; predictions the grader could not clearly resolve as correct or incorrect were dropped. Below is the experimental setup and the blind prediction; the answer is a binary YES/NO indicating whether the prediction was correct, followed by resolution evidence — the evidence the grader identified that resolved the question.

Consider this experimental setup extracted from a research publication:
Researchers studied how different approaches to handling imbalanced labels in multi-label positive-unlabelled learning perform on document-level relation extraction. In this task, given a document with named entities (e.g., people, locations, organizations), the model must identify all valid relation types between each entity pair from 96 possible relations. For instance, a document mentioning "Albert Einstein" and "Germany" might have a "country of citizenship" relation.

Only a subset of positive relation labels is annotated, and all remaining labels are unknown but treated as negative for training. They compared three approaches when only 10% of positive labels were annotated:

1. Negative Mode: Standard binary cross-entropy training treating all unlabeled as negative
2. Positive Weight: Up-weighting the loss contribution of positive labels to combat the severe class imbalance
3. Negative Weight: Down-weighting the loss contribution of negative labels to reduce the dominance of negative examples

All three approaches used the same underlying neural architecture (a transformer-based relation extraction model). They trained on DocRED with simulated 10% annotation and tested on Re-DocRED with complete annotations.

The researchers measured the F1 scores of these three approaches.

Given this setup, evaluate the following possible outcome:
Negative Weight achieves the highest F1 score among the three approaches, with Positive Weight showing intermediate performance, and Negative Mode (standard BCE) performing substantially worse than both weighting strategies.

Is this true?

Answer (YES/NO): NO